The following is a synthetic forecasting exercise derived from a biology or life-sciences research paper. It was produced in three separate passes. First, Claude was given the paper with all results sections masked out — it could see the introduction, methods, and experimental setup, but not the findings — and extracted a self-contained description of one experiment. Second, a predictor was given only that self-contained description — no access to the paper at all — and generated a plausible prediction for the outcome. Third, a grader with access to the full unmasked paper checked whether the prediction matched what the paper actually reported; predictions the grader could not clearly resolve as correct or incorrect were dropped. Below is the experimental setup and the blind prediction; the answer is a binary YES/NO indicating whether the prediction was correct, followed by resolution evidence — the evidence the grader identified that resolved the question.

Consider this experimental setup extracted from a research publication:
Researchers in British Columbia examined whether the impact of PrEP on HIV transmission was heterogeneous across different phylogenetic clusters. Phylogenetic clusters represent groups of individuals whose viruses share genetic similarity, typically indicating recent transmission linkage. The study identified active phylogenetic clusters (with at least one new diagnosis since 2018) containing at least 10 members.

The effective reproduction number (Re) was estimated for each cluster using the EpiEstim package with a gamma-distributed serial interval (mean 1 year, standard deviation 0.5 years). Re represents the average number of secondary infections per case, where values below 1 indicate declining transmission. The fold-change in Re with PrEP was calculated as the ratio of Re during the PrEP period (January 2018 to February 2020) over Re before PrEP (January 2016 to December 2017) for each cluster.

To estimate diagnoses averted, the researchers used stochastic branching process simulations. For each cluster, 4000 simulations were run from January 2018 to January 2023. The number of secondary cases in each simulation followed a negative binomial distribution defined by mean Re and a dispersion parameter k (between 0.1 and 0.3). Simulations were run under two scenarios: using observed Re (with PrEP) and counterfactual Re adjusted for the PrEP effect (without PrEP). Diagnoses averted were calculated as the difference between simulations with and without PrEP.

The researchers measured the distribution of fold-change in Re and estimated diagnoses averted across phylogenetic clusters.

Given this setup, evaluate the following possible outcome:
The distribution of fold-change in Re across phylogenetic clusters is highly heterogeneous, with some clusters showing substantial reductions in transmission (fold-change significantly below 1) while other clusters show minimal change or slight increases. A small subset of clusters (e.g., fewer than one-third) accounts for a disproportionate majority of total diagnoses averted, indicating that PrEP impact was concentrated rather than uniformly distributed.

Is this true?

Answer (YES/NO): YES